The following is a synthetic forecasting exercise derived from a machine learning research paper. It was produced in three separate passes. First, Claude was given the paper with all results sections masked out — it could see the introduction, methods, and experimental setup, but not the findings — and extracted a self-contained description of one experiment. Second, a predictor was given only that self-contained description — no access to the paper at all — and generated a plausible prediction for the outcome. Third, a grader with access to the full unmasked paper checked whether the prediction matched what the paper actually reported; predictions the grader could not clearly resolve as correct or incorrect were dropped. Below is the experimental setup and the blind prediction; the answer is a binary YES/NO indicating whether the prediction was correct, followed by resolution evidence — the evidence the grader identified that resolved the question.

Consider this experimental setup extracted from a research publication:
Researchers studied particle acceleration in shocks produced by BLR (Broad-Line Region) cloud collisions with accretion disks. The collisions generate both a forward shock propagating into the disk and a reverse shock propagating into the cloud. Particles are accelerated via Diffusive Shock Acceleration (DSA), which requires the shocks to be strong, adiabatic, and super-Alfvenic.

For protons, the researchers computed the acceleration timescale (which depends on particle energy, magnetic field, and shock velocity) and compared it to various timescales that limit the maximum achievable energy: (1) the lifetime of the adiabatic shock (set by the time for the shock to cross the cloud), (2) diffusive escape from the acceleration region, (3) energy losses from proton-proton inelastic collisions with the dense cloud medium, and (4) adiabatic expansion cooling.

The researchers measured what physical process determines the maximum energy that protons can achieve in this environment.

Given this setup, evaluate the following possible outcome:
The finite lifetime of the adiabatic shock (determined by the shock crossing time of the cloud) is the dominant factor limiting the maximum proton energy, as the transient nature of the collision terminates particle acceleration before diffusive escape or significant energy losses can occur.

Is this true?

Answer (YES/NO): YES